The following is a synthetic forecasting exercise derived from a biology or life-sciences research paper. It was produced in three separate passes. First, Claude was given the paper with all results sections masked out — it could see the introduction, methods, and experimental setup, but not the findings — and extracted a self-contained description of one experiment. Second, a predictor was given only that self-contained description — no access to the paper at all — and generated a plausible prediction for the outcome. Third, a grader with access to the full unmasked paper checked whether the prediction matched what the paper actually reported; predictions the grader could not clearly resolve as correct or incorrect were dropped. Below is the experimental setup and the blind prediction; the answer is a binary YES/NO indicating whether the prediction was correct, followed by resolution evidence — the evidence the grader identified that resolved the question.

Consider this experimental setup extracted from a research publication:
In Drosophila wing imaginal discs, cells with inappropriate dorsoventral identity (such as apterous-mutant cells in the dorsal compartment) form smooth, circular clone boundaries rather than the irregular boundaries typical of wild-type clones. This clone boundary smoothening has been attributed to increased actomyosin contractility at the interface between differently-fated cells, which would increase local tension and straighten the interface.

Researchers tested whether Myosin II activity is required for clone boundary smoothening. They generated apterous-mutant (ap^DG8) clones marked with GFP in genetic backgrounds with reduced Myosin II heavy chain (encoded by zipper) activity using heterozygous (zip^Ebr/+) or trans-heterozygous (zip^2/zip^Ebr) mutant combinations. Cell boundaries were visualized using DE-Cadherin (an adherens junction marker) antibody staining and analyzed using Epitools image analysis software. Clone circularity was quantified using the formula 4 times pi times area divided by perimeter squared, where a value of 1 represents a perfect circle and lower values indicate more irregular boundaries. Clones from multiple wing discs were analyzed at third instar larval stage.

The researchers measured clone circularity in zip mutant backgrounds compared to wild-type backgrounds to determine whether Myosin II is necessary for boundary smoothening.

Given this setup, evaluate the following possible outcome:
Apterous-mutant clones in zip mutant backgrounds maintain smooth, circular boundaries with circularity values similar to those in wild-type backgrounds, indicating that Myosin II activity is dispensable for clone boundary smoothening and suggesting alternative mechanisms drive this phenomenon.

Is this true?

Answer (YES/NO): YES